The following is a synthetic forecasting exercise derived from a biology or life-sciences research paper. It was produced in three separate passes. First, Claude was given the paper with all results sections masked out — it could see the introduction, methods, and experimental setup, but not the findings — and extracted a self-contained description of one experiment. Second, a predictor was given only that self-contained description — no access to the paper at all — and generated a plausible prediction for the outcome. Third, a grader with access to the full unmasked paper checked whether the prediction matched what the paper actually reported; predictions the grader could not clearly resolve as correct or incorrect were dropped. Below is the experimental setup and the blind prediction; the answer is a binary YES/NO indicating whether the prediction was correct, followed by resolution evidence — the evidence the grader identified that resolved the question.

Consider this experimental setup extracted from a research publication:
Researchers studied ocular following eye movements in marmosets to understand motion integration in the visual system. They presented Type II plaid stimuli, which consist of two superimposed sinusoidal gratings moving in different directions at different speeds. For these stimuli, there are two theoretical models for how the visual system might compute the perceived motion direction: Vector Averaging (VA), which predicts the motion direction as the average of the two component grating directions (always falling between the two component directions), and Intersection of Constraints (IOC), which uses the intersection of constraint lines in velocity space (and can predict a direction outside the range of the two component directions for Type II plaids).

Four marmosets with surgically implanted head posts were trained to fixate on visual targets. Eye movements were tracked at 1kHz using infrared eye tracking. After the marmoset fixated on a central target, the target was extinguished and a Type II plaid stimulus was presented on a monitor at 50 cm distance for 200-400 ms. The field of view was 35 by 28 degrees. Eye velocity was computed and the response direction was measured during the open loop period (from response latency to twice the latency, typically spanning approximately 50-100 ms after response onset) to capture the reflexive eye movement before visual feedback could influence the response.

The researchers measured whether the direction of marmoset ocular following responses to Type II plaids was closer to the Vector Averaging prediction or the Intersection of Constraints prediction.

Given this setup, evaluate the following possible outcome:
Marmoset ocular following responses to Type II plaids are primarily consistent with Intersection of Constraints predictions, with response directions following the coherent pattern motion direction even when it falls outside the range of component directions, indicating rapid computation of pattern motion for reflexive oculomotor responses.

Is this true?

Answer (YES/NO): YES